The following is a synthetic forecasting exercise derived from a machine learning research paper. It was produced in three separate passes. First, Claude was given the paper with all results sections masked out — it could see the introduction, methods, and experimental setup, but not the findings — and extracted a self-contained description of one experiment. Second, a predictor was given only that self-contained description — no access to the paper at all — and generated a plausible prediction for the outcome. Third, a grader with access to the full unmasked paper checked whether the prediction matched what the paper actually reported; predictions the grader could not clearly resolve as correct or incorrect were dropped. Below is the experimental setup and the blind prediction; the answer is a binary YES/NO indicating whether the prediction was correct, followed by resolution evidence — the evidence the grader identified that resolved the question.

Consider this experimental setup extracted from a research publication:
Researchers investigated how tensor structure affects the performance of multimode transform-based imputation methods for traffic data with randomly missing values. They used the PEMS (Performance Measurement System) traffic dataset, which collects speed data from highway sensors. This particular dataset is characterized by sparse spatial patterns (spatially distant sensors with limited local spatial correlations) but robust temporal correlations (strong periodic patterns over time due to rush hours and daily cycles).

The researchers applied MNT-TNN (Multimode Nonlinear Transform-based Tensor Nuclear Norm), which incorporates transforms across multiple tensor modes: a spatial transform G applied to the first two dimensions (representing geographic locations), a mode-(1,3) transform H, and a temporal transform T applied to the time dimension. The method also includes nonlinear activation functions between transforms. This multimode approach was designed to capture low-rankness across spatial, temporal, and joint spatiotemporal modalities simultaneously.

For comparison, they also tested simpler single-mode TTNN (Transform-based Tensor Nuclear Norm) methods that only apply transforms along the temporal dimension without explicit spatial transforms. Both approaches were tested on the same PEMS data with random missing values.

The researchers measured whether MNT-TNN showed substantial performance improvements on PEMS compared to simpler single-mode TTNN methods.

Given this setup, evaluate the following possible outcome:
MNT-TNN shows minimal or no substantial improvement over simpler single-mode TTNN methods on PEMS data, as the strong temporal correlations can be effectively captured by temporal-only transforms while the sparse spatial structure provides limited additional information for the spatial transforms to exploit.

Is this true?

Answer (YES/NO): YES